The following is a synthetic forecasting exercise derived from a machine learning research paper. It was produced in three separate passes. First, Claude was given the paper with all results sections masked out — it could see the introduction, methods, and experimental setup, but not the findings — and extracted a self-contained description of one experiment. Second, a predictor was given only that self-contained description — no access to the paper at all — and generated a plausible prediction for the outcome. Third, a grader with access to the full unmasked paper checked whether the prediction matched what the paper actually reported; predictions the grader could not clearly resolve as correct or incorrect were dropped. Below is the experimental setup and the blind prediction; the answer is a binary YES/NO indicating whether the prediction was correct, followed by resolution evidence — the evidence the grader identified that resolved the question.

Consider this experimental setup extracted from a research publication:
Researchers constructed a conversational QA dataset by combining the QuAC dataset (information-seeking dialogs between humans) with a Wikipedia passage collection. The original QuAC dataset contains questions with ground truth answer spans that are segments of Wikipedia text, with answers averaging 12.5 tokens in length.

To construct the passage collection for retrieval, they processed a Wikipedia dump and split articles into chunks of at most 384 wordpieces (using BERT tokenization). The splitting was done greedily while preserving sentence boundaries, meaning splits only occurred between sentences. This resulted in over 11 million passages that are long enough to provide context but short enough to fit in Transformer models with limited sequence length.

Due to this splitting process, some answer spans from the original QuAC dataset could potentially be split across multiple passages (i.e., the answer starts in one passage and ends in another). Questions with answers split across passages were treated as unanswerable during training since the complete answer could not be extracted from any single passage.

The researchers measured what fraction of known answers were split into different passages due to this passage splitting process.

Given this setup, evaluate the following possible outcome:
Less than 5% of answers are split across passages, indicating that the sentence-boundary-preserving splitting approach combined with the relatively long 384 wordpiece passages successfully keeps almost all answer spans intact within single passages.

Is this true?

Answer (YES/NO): NO